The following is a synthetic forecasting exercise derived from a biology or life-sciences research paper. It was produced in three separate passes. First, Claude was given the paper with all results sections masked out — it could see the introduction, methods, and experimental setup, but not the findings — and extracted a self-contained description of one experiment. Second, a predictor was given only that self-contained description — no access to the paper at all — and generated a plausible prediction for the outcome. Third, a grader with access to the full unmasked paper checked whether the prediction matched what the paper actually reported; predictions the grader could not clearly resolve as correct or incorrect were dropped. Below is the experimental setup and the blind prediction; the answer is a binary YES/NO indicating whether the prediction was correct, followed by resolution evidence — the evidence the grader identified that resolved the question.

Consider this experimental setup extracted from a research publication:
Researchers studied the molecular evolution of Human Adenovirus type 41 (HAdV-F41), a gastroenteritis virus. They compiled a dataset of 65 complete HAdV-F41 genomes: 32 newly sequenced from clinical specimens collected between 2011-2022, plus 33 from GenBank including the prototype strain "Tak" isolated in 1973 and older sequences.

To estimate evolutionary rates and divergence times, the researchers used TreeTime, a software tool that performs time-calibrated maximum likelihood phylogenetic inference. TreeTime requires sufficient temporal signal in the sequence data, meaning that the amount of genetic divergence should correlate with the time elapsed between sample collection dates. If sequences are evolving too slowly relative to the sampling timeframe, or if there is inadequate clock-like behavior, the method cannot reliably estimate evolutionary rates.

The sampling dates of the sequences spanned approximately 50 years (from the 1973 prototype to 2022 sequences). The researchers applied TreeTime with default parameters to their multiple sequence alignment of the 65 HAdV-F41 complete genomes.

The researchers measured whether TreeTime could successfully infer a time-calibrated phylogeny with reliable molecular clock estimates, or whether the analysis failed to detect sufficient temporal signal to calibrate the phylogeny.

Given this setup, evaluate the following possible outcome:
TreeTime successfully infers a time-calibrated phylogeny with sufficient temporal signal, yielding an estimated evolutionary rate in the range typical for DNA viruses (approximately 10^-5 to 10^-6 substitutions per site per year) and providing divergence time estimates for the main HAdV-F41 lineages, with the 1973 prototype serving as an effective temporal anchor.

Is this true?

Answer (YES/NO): NO